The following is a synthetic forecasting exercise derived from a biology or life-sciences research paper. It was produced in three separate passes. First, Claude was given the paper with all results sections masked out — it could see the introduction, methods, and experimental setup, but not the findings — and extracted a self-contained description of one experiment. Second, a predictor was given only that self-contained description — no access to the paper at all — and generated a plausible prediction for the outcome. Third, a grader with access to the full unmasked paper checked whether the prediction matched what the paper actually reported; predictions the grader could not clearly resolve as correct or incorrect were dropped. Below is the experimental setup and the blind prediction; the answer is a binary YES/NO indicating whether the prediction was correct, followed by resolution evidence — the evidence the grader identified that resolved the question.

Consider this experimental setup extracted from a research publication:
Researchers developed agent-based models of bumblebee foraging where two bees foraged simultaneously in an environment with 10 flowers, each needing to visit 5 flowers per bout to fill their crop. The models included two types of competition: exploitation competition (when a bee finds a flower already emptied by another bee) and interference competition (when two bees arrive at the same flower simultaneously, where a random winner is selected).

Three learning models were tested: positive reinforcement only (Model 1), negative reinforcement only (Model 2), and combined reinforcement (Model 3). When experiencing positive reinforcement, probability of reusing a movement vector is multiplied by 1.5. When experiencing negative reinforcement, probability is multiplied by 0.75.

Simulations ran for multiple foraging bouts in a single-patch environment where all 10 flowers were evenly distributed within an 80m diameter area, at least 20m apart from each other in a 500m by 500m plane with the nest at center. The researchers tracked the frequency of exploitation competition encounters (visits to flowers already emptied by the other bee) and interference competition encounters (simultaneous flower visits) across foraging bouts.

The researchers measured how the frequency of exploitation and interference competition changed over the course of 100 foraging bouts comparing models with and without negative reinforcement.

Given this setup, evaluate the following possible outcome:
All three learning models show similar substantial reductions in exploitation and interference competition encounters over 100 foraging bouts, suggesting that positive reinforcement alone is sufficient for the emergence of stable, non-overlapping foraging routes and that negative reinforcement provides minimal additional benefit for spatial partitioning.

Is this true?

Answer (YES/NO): NO